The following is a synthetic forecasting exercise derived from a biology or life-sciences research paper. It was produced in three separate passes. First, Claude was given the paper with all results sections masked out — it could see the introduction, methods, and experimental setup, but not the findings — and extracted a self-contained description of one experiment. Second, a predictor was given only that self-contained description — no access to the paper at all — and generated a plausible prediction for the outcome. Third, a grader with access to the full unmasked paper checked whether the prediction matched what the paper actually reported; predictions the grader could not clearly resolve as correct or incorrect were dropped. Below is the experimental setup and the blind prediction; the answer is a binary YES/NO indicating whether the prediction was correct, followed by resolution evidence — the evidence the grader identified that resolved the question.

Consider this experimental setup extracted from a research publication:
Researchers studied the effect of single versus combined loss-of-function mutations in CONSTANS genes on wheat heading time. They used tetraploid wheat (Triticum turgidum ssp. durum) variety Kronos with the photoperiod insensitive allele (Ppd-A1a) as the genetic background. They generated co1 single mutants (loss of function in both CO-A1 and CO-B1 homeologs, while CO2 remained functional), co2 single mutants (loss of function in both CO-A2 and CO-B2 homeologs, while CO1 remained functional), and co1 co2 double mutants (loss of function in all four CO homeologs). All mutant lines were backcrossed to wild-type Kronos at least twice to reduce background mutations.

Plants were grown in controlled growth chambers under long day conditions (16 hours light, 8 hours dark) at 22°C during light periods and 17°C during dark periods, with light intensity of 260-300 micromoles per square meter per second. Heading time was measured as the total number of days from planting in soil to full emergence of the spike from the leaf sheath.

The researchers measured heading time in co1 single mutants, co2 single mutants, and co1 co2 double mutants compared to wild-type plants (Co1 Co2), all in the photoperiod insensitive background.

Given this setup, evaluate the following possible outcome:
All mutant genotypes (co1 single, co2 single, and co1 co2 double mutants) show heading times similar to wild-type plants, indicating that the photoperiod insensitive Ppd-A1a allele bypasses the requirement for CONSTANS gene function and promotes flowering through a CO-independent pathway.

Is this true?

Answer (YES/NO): NO